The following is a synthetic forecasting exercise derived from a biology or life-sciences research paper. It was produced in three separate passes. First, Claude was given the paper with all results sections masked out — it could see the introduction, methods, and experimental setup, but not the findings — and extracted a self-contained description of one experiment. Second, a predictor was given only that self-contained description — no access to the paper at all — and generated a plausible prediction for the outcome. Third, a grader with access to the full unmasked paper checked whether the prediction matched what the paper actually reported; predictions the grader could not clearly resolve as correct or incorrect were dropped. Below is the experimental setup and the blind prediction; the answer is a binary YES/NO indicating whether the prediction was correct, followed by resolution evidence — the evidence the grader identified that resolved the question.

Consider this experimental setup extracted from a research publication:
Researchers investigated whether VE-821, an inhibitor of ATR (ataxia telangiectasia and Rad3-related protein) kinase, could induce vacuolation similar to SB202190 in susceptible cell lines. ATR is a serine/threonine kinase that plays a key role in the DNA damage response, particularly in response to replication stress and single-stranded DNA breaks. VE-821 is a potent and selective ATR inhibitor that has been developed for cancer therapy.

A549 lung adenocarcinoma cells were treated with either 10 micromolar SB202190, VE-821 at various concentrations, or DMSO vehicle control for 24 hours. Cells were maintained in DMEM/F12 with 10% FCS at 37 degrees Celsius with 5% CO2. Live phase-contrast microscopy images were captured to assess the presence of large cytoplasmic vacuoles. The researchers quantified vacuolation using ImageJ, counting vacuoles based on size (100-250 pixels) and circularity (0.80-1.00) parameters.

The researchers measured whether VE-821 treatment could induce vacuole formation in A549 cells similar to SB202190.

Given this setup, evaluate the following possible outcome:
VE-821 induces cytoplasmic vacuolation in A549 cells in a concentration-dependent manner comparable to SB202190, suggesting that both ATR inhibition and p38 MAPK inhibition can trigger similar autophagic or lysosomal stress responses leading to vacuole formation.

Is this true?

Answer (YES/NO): NO